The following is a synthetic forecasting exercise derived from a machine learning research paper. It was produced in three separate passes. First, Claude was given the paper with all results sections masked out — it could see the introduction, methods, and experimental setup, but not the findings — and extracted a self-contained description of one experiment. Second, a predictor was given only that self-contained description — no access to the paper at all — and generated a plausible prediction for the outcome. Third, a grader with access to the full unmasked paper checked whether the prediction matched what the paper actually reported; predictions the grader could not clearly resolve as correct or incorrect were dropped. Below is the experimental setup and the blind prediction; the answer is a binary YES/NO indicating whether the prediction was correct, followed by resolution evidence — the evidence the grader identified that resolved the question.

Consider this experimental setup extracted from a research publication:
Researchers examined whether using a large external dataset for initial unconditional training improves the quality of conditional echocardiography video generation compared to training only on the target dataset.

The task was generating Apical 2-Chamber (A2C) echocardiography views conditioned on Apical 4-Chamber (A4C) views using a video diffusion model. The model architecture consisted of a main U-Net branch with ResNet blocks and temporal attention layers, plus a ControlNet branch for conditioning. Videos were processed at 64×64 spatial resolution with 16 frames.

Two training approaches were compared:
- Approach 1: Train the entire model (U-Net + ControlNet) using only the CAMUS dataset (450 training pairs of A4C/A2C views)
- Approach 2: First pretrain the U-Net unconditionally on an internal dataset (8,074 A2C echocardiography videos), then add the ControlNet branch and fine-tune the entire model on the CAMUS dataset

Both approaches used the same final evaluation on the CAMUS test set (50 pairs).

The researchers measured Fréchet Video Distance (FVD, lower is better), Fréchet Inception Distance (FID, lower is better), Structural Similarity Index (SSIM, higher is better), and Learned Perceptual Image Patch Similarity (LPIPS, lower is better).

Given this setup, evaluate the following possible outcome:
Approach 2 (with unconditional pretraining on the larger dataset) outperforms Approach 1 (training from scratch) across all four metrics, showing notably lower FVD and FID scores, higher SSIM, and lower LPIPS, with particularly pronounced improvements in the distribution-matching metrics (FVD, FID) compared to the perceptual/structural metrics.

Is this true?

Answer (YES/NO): NO